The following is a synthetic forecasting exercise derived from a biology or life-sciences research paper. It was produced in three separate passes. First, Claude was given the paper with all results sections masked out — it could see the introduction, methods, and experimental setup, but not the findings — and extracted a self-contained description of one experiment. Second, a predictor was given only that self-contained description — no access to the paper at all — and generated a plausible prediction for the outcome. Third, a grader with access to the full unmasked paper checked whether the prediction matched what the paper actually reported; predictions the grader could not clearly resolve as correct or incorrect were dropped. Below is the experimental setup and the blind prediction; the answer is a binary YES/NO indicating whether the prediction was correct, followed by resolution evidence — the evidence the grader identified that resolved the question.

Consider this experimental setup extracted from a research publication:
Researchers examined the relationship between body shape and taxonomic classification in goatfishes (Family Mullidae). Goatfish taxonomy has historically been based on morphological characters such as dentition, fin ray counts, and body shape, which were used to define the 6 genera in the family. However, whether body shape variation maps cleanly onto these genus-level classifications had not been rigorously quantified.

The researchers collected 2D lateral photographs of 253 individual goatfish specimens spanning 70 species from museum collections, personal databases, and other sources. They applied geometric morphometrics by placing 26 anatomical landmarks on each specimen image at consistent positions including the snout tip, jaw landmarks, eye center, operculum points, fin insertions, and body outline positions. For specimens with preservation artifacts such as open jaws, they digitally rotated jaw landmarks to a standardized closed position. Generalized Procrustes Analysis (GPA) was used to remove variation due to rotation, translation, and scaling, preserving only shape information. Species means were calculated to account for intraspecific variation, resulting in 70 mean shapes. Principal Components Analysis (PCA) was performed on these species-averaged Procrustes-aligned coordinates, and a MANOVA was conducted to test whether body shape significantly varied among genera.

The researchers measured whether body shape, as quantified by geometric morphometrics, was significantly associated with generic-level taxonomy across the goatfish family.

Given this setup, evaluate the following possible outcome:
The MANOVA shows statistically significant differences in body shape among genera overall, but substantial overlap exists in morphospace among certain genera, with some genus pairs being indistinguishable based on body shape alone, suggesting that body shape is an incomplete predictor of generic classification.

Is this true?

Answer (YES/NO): NO